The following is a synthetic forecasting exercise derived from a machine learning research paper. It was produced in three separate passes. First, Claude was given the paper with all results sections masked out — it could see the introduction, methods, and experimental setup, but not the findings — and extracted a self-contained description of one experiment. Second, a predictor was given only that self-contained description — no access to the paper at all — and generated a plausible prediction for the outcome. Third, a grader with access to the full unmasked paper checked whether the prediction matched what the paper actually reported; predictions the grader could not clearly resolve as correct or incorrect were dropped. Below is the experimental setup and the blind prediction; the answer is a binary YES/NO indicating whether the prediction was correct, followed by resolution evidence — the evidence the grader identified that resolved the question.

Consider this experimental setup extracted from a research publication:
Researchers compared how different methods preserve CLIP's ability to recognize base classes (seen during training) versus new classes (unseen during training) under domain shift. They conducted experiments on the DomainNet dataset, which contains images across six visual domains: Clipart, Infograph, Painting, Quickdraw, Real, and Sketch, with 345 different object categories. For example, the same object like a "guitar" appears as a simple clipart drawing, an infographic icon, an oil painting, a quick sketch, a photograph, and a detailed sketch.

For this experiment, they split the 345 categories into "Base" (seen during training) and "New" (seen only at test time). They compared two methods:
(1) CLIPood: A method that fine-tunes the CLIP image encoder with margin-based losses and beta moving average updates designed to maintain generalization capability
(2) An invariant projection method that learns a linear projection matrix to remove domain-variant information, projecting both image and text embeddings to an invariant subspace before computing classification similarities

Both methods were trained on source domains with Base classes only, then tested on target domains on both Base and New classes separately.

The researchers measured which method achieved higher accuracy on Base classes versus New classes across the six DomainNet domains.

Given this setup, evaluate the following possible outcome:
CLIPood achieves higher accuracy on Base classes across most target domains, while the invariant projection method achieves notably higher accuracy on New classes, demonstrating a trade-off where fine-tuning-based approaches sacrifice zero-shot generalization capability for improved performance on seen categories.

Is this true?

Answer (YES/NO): YES